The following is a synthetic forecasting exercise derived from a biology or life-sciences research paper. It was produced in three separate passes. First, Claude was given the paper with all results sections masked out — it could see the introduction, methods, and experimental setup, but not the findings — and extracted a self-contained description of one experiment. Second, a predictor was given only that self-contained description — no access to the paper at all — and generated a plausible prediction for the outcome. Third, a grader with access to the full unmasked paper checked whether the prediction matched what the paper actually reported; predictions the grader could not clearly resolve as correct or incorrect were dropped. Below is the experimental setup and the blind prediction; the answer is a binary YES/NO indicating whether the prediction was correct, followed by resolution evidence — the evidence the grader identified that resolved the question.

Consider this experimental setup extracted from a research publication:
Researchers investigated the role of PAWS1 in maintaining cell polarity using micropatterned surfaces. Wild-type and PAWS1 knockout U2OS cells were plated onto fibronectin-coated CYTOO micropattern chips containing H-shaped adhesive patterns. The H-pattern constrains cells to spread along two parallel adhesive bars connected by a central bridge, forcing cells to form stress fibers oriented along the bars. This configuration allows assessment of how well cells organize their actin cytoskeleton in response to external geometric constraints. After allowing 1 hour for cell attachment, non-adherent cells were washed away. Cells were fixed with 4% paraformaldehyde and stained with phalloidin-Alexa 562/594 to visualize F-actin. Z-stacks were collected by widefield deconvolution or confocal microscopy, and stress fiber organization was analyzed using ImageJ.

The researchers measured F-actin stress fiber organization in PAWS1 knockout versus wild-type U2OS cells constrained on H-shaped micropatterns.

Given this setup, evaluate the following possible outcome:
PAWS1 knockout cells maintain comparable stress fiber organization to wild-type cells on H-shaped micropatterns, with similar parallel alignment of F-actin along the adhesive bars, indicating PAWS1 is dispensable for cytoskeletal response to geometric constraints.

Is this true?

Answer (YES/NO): NO